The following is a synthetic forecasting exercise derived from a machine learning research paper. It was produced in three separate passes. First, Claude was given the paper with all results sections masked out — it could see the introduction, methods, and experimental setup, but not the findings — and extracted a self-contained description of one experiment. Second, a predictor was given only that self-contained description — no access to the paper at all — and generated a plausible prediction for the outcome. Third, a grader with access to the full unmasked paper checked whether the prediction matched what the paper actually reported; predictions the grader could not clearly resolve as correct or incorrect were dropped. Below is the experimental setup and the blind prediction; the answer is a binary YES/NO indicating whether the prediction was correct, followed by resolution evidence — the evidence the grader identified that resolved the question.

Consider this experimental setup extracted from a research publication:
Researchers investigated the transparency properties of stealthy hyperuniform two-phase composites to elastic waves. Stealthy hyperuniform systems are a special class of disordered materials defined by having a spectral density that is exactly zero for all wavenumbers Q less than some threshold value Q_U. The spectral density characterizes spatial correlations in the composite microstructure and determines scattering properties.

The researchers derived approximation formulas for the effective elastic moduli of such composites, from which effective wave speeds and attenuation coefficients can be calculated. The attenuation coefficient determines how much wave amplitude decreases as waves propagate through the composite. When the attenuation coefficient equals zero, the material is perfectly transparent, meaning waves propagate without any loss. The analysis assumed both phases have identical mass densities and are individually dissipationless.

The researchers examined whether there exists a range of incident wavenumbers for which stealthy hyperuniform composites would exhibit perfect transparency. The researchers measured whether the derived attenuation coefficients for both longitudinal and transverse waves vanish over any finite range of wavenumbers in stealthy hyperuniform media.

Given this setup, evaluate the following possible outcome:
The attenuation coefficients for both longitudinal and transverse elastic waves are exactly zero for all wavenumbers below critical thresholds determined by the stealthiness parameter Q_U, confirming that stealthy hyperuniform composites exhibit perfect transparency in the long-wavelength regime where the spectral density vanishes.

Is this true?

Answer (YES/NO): YES